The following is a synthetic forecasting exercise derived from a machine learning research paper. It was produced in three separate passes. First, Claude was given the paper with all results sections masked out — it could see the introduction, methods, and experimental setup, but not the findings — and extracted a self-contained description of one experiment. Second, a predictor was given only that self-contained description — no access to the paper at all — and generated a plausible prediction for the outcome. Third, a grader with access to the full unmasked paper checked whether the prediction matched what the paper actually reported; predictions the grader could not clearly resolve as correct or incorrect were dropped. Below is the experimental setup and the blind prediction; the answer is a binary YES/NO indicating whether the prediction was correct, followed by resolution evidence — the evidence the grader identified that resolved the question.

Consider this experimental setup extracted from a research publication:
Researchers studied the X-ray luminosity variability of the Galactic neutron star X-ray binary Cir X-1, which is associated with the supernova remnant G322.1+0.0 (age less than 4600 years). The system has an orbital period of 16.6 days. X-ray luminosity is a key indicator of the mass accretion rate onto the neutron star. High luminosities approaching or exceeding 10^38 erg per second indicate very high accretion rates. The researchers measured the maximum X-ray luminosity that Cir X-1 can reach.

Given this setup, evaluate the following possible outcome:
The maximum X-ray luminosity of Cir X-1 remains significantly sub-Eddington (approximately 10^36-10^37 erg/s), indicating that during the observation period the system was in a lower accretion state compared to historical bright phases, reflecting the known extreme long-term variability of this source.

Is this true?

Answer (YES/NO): NO